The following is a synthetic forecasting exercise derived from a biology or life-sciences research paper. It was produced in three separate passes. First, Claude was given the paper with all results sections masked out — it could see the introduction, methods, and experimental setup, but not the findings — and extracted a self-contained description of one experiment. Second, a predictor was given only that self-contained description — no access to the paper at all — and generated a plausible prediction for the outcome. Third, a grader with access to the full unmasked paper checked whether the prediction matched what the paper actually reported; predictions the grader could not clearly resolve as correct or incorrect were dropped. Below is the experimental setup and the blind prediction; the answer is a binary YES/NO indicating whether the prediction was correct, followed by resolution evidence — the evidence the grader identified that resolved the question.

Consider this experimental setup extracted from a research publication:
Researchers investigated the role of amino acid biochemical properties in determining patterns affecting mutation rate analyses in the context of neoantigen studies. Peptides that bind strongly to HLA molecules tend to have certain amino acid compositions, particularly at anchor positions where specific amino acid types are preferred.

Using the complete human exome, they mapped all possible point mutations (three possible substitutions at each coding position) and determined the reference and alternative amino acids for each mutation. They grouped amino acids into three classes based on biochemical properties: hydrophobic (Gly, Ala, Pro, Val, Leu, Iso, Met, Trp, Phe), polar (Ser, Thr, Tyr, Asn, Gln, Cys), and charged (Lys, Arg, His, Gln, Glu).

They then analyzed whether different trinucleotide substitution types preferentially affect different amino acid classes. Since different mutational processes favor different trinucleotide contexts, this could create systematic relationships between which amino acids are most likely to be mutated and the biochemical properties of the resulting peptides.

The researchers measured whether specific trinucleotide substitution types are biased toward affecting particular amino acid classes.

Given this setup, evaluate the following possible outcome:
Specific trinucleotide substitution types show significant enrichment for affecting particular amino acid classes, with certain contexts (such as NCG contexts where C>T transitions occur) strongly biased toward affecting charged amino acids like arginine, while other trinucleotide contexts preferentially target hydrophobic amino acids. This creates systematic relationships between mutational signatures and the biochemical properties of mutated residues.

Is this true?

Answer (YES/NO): NO